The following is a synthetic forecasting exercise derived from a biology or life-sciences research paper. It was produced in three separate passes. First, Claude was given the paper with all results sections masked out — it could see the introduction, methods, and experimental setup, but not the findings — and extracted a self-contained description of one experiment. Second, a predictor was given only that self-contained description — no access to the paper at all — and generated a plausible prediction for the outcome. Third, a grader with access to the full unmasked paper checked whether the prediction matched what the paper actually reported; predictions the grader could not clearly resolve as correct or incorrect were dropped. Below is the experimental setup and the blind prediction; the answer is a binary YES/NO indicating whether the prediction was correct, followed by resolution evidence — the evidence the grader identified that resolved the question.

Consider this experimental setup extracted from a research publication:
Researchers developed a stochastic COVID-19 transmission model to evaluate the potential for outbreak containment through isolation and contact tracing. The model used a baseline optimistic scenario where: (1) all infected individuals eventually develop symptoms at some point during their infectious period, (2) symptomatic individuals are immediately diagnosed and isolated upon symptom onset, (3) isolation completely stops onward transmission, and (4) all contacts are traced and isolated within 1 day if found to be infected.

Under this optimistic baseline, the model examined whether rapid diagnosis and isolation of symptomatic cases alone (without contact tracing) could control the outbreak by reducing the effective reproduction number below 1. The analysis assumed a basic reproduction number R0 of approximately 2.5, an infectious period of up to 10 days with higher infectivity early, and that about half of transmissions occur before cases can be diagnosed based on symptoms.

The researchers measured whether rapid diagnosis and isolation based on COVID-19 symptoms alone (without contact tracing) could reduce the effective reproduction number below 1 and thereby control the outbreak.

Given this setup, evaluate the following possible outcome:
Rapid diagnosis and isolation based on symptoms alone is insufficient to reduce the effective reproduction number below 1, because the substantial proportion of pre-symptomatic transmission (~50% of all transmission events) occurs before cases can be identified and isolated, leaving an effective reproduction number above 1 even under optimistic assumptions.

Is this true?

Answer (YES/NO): YES